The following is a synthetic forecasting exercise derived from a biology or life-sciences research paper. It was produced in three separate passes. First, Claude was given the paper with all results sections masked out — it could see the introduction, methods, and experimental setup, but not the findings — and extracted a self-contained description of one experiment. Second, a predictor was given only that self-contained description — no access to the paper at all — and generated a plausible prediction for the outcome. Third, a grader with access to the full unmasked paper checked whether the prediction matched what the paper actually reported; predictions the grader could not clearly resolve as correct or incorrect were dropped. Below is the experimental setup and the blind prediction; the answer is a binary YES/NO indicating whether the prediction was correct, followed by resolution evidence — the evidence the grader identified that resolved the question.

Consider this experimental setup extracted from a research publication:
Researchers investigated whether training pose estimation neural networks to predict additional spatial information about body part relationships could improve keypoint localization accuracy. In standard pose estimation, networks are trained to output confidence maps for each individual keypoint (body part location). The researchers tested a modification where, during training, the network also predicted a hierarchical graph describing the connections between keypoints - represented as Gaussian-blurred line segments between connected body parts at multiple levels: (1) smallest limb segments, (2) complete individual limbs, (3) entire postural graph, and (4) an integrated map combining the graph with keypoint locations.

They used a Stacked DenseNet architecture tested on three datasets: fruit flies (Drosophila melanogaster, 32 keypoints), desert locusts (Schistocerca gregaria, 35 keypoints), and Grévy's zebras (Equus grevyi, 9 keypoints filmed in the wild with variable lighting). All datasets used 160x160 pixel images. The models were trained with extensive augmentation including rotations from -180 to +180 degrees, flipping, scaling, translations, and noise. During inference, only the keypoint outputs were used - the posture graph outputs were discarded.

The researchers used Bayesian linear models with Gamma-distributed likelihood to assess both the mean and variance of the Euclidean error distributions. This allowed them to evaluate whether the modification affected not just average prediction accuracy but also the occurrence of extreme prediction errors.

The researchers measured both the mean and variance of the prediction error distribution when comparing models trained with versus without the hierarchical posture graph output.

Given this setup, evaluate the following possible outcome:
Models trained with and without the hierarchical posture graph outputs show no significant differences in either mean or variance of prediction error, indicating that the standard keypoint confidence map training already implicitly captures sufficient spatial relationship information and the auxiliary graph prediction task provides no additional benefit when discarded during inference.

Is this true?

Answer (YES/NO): NO